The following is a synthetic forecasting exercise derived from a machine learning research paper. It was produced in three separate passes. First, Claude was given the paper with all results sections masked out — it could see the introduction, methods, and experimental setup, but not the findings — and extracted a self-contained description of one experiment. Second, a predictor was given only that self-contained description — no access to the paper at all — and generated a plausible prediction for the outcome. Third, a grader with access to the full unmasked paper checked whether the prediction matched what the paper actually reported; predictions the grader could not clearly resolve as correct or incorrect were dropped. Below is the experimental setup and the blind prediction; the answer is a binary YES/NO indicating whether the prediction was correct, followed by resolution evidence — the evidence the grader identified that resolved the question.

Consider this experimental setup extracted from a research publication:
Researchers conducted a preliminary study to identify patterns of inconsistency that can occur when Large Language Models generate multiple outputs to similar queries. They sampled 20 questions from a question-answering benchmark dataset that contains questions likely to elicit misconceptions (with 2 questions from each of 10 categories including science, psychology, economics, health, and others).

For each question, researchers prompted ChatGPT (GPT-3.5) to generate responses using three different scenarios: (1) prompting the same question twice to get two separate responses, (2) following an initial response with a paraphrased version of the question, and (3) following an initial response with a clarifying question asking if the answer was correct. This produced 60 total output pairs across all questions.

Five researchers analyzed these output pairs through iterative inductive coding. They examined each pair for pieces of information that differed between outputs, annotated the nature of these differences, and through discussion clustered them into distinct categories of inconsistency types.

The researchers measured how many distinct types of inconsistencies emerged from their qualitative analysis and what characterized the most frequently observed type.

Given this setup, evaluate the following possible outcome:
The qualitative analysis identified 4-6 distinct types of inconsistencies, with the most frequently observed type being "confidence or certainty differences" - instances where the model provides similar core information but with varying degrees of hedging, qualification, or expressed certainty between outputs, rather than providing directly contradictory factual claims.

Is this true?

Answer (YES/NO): NO